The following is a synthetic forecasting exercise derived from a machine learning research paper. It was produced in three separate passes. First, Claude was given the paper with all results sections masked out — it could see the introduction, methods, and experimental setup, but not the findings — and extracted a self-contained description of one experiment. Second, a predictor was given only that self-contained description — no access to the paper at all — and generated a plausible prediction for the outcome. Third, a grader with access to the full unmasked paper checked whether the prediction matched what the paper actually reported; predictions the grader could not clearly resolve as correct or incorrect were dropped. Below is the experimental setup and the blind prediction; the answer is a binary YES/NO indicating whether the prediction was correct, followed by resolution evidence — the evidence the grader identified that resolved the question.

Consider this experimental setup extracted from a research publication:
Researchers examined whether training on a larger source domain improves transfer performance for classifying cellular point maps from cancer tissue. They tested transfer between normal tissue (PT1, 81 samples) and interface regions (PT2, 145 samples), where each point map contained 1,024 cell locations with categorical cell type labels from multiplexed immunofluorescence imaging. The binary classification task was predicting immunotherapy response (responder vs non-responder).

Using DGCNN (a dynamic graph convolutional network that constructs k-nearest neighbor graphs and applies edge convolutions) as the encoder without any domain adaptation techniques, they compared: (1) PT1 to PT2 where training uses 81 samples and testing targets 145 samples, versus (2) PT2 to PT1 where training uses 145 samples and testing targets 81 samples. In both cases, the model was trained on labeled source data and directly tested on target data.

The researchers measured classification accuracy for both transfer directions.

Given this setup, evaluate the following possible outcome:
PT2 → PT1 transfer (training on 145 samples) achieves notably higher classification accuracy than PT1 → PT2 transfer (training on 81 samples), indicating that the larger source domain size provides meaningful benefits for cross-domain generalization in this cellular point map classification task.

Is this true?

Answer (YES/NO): NO